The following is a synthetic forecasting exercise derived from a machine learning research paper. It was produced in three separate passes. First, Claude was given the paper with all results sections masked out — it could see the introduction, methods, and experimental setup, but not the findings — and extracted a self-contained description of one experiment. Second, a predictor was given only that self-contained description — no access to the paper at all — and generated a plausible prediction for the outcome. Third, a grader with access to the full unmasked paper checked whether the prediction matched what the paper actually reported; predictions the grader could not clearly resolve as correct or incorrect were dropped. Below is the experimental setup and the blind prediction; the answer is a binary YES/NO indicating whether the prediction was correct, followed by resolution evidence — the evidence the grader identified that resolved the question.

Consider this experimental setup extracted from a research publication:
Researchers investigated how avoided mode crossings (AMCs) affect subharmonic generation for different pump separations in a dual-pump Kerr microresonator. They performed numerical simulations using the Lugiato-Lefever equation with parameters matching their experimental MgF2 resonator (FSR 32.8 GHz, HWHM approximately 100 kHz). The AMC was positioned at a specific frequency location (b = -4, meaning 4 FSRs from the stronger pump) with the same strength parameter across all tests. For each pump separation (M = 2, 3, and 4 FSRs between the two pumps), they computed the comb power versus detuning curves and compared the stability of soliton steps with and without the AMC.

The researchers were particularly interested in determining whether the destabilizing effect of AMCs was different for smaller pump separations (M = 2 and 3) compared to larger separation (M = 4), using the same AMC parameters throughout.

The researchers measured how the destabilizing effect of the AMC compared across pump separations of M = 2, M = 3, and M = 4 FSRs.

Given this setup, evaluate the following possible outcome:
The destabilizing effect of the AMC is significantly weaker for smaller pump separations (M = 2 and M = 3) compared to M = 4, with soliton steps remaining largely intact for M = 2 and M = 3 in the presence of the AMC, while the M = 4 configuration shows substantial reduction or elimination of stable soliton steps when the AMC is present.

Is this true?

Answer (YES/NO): NO